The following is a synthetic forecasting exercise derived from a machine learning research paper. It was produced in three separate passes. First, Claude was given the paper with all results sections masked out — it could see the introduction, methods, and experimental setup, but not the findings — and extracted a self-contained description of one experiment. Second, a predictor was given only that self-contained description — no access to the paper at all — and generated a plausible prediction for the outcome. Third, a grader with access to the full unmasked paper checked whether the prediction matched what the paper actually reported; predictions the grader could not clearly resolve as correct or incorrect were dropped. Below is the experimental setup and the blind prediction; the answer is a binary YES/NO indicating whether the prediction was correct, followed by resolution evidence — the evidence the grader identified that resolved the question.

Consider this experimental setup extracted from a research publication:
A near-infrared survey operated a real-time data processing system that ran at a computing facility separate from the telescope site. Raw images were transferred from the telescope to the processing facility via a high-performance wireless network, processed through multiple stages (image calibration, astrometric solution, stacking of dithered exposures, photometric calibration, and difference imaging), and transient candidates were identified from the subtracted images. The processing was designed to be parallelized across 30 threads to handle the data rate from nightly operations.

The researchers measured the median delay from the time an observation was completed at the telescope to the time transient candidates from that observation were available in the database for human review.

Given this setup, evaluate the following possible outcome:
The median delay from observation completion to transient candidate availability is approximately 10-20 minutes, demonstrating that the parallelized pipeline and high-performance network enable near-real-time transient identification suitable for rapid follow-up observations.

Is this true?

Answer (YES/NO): NO